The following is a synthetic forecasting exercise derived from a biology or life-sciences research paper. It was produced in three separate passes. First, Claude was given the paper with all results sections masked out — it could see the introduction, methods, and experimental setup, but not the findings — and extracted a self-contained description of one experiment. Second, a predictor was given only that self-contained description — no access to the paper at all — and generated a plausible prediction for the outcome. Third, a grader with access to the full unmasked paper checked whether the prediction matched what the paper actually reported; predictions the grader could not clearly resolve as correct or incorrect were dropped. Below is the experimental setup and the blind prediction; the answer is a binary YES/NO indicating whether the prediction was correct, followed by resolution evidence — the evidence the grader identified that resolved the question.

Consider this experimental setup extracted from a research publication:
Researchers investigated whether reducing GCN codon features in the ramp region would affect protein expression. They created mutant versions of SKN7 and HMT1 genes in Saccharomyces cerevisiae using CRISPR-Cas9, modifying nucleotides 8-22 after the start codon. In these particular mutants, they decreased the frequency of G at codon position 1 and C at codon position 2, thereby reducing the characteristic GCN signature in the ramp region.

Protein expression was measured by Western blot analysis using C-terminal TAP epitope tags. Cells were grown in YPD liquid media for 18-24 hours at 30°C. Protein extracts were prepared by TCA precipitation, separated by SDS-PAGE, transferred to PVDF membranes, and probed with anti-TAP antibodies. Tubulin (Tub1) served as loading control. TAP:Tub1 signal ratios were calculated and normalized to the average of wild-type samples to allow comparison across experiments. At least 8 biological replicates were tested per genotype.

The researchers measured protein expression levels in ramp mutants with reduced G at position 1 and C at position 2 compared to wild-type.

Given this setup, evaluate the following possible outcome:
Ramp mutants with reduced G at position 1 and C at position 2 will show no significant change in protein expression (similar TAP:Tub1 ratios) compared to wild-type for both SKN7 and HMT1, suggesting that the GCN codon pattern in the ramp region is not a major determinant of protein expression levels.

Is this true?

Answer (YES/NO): NO